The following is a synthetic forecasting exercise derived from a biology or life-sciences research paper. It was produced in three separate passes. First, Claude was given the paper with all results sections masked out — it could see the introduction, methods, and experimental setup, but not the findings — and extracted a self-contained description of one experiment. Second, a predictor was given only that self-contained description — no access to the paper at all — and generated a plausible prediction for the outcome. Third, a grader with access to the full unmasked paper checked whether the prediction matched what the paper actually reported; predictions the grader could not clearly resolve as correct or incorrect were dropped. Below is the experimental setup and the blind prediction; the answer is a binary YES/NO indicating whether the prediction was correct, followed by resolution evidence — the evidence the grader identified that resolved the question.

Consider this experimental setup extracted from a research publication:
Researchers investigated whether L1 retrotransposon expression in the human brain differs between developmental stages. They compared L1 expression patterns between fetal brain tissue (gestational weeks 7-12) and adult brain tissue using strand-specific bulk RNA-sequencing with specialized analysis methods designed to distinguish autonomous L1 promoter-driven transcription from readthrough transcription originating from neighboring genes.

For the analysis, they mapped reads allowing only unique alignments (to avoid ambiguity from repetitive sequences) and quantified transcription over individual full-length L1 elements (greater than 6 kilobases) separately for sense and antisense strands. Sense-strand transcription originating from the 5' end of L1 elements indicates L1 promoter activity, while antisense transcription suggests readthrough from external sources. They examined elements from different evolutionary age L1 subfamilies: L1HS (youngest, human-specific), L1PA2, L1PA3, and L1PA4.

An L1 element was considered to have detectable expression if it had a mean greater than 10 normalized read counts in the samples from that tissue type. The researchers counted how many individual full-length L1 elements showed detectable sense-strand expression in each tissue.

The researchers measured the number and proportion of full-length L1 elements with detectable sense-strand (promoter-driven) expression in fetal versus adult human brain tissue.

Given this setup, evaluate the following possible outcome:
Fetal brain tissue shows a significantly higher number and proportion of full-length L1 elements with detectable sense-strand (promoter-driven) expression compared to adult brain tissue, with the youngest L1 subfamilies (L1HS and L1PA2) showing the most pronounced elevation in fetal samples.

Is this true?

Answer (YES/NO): NO